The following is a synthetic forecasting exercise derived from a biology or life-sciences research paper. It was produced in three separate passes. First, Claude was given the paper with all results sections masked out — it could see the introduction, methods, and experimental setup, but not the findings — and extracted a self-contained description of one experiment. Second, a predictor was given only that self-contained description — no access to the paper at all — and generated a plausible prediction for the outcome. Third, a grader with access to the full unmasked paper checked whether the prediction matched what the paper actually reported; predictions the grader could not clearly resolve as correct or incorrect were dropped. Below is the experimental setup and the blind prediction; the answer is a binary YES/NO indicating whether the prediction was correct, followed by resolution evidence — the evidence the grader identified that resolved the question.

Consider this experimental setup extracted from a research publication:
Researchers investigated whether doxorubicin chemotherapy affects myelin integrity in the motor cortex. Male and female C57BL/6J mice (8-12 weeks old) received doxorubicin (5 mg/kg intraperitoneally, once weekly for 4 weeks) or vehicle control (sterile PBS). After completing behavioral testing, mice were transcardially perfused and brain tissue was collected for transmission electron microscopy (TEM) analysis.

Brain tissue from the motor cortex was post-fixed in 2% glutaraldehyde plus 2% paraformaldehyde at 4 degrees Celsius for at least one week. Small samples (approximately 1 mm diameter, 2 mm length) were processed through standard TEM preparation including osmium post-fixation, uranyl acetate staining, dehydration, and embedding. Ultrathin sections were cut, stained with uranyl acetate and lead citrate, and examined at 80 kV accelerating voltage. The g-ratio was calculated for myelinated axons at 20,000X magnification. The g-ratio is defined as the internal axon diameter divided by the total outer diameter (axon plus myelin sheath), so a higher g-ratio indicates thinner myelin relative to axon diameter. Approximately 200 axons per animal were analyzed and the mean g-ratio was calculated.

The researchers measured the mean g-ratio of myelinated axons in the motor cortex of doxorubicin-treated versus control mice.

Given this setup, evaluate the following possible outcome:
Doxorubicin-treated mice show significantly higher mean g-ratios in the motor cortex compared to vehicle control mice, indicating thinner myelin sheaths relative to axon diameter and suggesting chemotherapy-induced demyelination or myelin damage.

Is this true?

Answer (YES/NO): YES